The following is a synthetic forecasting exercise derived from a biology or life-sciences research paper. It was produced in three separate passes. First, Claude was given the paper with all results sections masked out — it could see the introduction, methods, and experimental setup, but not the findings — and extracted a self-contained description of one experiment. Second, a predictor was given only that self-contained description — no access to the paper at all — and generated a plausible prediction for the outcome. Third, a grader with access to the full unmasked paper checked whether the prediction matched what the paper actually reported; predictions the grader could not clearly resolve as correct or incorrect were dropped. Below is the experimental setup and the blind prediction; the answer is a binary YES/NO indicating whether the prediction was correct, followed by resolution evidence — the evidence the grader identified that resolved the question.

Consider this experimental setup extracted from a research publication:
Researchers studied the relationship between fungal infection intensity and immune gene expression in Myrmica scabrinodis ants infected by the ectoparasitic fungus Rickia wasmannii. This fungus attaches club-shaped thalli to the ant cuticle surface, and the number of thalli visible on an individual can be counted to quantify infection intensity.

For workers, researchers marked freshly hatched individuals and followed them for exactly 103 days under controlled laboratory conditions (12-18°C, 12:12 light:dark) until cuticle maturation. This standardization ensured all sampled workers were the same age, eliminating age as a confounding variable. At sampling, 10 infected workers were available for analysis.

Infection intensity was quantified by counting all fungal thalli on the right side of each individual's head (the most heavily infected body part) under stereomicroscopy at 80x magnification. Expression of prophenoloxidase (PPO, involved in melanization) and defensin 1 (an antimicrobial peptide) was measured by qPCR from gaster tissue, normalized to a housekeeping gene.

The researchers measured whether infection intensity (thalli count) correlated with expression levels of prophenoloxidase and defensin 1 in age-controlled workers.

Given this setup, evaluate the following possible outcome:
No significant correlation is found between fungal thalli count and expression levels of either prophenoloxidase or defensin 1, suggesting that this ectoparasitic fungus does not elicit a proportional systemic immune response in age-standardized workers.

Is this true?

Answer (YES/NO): NO